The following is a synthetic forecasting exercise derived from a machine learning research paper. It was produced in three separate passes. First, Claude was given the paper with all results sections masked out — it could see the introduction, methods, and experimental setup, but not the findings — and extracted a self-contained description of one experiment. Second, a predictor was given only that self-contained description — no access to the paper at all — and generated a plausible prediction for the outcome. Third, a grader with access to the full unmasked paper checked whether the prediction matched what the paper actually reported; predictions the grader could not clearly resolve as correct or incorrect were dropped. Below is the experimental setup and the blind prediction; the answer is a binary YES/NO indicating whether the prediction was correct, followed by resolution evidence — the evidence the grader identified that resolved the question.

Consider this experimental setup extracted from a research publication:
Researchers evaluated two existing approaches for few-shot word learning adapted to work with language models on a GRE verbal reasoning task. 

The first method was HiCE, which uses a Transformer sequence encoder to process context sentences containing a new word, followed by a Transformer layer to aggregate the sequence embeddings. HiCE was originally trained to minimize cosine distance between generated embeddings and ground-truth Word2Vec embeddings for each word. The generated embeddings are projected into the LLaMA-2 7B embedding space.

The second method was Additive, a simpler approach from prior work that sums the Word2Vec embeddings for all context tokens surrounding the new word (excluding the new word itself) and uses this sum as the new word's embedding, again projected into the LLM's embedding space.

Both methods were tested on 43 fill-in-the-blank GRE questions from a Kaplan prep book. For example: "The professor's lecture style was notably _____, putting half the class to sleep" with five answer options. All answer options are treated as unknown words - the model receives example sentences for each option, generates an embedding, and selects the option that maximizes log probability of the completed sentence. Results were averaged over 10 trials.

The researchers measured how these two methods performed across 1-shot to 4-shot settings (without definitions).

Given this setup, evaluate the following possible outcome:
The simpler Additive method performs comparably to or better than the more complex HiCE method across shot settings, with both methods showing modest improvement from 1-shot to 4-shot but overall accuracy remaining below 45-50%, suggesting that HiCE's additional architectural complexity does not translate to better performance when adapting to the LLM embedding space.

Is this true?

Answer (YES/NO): NO